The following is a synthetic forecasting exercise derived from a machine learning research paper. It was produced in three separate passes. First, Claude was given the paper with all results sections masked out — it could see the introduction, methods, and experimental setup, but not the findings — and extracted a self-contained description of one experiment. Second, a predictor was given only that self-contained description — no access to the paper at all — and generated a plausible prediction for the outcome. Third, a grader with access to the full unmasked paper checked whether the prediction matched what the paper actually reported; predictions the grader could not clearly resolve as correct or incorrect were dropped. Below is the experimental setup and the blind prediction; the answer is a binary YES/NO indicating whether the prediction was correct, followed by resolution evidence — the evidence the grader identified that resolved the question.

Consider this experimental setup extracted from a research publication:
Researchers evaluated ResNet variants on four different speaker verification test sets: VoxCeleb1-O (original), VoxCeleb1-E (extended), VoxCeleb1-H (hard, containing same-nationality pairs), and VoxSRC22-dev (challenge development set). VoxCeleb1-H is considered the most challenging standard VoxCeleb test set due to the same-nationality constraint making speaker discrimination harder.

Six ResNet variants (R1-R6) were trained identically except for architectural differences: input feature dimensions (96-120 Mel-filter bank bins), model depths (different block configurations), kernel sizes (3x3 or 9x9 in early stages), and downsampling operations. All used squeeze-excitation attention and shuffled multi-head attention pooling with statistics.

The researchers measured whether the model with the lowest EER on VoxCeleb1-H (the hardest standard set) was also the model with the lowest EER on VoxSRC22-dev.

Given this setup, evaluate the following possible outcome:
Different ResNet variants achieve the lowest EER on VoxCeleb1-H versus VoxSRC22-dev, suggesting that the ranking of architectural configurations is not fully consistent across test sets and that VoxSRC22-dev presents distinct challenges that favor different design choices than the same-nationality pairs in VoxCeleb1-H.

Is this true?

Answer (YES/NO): NO